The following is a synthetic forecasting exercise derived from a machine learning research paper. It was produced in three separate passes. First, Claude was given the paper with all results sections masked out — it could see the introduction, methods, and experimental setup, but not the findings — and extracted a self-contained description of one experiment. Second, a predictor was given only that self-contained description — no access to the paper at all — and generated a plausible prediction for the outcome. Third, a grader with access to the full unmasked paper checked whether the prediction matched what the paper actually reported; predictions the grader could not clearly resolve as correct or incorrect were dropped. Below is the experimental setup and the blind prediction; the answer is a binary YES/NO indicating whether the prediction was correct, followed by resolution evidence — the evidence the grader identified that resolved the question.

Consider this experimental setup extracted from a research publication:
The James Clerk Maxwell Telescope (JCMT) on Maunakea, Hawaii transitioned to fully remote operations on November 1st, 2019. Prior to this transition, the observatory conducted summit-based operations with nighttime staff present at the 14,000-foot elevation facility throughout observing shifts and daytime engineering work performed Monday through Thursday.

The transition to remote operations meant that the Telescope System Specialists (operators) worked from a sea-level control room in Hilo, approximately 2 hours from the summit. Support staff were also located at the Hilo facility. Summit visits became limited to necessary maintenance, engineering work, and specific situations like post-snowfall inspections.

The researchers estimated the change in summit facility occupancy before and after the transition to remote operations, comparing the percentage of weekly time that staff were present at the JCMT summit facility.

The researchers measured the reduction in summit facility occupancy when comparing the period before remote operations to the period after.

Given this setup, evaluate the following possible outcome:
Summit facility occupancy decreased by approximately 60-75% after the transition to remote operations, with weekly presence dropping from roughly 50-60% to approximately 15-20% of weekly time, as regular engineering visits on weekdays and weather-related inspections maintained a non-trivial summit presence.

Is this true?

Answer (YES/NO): NO